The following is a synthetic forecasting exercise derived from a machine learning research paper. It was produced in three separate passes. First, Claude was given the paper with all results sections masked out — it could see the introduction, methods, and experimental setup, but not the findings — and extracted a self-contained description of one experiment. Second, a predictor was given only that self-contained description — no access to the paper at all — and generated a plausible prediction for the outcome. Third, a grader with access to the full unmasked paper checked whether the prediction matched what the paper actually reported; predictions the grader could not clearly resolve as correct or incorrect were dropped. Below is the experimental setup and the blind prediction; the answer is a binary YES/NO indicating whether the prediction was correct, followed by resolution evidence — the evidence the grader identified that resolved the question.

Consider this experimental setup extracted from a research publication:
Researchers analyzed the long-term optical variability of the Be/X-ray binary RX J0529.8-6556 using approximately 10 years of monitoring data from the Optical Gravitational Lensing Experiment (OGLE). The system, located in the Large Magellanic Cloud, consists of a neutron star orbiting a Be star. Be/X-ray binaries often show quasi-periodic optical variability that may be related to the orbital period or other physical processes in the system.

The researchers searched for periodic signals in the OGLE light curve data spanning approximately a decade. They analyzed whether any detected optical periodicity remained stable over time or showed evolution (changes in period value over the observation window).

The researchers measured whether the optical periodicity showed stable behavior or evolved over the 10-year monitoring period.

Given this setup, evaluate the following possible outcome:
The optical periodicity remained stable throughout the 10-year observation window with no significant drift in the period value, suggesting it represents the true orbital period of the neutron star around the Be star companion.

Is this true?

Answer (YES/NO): NO